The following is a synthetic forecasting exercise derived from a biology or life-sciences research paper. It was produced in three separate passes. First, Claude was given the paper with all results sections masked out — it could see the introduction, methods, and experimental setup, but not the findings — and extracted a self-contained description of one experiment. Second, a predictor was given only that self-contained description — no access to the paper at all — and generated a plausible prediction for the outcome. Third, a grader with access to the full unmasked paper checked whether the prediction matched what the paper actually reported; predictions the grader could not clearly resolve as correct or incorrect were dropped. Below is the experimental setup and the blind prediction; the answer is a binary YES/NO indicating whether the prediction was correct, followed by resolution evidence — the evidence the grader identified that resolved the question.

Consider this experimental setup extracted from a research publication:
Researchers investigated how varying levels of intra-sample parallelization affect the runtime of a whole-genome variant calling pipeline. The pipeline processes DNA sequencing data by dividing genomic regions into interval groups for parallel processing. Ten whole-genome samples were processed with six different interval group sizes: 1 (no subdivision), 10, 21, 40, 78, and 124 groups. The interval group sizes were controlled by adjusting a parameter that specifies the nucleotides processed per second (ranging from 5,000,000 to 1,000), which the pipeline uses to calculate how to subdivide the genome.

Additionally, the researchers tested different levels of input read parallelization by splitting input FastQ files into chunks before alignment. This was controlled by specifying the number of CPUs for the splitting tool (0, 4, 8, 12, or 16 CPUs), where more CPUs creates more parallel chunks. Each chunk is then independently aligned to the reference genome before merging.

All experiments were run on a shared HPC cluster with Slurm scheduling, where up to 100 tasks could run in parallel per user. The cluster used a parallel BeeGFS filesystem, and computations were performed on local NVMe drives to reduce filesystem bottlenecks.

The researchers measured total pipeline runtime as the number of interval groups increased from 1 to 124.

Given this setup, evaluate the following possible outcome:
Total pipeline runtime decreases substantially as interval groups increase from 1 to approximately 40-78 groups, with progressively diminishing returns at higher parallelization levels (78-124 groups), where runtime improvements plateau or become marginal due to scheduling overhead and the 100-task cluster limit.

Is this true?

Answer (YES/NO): NO